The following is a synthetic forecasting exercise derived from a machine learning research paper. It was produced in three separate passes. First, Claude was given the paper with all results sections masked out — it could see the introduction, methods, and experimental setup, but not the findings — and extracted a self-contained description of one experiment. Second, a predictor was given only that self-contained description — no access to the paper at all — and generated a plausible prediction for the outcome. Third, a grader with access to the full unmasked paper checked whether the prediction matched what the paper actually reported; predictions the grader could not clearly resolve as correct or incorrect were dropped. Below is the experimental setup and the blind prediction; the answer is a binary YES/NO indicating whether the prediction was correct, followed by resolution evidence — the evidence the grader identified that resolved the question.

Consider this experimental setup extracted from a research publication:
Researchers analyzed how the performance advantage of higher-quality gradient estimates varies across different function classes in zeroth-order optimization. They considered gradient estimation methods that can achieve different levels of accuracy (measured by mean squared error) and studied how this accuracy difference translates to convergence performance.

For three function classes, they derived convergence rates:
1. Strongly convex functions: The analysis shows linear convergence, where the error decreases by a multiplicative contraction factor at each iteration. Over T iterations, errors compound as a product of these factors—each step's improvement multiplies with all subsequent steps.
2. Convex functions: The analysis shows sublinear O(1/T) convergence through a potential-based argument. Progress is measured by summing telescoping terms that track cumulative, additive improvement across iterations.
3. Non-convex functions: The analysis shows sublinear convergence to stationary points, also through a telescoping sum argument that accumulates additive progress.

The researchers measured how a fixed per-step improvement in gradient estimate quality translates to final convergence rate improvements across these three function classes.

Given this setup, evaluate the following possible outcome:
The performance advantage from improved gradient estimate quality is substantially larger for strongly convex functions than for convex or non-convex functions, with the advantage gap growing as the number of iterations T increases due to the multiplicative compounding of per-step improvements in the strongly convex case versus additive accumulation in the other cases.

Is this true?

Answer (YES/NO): YES